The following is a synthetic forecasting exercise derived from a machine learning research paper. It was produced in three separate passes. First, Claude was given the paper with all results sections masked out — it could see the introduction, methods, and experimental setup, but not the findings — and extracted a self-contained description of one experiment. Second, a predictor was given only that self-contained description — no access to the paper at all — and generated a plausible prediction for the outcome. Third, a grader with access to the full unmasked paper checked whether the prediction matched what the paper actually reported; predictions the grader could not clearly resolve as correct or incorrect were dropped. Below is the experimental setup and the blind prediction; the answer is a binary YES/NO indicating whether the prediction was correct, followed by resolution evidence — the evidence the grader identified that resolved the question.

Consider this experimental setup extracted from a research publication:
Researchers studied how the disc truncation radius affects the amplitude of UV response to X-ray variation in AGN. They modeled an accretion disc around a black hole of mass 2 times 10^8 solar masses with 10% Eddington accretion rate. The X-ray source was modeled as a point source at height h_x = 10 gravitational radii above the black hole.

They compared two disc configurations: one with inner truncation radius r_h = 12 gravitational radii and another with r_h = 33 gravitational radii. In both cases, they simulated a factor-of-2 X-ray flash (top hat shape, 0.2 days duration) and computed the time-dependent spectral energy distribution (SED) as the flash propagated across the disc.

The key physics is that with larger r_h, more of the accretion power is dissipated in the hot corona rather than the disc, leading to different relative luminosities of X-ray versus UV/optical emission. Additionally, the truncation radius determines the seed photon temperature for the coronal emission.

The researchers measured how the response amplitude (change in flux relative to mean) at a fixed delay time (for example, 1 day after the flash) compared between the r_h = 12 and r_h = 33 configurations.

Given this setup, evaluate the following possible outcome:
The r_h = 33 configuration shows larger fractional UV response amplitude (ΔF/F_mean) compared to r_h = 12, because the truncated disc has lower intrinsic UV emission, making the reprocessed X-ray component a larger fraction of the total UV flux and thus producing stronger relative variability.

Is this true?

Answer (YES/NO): YES